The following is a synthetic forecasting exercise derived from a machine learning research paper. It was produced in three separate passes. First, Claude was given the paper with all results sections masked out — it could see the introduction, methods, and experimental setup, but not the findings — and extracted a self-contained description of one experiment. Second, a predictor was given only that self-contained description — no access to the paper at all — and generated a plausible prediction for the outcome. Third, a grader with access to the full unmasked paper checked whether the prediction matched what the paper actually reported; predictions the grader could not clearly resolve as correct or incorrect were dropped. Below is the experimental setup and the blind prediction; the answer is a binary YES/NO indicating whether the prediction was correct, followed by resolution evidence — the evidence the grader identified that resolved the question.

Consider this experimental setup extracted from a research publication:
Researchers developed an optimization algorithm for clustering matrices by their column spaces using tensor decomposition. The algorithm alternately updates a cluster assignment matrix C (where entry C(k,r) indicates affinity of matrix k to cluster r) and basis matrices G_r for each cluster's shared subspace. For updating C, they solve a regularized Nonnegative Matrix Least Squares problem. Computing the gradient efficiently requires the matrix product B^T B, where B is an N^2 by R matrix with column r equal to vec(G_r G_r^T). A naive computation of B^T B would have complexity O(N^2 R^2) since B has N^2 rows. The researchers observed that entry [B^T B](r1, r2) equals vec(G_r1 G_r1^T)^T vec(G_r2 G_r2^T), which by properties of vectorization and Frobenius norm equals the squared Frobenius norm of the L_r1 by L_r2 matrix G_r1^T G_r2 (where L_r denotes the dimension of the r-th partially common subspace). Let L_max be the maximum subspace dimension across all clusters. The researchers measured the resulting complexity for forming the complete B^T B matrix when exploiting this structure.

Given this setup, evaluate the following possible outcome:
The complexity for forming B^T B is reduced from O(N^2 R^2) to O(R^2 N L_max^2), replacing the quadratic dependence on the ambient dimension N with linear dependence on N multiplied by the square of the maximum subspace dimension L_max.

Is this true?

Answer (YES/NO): YES